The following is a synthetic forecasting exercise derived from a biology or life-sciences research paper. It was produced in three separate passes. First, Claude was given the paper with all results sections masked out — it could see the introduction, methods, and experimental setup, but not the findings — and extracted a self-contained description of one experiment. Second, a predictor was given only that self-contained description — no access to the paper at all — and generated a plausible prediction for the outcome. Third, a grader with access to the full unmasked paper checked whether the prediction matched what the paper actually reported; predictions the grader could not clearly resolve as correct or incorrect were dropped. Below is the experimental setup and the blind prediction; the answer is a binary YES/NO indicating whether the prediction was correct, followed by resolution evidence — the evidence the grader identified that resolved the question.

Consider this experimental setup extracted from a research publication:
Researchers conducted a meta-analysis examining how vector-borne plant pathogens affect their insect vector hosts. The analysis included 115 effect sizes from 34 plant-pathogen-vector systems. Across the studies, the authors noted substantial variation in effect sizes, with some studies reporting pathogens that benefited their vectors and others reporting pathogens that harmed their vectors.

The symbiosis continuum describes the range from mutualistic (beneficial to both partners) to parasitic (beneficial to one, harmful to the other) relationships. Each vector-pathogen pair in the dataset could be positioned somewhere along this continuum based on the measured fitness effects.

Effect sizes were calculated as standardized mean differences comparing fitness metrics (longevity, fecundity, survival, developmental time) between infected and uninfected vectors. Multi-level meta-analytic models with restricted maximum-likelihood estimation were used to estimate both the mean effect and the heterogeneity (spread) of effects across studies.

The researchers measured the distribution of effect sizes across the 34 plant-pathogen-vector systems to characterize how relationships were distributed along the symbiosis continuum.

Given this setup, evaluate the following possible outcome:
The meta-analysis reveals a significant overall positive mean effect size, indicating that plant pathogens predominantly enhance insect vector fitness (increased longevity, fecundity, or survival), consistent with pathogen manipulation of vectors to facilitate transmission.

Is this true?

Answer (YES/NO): NO